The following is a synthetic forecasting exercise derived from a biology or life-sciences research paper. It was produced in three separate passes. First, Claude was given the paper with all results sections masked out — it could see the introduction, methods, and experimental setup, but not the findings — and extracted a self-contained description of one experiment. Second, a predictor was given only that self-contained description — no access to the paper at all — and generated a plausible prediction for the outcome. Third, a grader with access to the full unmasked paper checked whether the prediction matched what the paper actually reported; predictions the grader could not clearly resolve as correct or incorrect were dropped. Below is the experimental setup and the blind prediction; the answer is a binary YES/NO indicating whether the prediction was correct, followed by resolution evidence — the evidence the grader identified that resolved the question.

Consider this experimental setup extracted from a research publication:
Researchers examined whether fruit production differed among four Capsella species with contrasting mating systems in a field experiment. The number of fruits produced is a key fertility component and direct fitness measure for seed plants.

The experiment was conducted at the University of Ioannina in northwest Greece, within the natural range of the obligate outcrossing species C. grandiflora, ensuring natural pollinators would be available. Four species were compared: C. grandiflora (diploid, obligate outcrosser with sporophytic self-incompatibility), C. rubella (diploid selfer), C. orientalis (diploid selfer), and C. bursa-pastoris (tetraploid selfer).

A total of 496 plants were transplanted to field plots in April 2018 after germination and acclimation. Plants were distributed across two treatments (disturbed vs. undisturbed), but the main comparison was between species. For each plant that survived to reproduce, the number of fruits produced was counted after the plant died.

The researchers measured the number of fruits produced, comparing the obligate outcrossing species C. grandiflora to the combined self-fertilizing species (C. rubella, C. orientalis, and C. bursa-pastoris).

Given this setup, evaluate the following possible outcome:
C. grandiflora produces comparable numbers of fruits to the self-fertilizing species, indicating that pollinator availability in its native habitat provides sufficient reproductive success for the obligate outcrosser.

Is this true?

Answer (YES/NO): NO